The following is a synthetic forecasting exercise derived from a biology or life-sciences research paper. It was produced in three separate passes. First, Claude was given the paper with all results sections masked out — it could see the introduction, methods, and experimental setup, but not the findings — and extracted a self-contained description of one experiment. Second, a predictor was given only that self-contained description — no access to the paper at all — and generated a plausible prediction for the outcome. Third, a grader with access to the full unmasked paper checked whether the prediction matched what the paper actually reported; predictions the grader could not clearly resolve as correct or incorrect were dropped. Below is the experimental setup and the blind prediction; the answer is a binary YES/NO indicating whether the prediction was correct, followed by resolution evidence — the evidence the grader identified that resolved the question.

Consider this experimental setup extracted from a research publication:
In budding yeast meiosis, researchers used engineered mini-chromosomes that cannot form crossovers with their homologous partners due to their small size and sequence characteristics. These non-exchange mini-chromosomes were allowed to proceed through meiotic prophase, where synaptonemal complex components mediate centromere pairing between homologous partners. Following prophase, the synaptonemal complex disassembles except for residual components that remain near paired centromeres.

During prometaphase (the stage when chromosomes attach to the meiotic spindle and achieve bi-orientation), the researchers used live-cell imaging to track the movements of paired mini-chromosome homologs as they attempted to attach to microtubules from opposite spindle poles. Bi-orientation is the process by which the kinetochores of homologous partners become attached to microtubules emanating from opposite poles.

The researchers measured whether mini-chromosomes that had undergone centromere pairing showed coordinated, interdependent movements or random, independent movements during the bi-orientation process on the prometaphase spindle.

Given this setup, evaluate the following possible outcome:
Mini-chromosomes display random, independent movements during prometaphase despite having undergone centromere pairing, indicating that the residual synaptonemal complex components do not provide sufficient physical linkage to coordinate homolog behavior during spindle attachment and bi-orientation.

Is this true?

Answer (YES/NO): NO